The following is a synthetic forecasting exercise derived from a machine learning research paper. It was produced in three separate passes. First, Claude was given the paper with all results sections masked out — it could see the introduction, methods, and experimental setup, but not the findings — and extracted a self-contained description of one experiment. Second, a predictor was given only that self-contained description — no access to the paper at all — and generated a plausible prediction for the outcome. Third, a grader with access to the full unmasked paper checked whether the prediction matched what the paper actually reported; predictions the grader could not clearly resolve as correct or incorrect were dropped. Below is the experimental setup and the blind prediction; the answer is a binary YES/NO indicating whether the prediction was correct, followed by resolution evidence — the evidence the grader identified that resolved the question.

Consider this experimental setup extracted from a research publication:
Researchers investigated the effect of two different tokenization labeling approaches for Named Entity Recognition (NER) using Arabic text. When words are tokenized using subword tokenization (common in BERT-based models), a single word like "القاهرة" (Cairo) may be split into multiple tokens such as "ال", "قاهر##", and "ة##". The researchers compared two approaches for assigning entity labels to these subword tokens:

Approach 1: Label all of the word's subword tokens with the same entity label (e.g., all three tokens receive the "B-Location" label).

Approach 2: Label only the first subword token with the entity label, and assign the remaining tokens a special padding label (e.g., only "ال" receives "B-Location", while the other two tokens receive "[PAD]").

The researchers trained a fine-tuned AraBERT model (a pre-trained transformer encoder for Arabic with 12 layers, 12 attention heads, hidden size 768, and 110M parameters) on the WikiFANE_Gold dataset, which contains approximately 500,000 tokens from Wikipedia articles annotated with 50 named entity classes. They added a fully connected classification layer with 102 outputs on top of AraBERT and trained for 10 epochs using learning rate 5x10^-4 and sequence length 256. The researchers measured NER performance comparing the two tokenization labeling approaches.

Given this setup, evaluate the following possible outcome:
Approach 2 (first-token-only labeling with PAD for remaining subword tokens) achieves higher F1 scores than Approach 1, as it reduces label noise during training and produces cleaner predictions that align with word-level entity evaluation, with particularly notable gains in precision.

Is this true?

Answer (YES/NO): NO